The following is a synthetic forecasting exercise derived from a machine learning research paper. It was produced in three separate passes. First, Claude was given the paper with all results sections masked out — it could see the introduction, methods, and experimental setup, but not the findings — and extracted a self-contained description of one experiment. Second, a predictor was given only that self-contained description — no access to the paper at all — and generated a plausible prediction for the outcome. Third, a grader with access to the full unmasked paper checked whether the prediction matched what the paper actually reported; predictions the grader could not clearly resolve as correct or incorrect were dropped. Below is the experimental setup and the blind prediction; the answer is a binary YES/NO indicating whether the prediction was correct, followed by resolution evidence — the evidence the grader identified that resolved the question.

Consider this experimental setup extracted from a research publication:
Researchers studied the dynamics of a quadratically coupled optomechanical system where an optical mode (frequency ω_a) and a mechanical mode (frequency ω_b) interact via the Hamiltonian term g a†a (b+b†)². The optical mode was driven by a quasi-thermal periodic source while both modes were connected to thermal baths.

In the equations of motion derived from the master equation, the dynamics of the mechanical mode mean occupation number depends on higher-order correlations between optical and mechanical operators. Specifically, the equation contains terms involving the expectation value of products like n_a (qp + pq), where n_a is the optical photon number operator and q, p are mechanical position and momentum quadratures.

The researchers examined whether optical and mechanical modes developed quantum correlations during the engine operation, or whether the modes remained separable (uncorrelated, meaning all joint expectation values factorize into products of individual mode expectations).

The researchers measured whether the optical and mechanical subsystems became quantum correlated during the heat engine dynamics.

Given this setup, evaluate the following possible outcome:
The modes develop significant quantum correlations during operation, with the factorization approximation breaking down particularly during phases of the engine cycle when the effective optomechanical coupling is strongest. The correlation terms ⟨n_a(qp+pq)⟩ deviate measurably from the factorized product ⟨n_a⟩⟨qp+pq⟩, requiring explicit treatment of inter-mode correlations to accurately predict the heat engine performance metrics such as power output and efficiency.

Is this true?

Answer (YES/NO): YES